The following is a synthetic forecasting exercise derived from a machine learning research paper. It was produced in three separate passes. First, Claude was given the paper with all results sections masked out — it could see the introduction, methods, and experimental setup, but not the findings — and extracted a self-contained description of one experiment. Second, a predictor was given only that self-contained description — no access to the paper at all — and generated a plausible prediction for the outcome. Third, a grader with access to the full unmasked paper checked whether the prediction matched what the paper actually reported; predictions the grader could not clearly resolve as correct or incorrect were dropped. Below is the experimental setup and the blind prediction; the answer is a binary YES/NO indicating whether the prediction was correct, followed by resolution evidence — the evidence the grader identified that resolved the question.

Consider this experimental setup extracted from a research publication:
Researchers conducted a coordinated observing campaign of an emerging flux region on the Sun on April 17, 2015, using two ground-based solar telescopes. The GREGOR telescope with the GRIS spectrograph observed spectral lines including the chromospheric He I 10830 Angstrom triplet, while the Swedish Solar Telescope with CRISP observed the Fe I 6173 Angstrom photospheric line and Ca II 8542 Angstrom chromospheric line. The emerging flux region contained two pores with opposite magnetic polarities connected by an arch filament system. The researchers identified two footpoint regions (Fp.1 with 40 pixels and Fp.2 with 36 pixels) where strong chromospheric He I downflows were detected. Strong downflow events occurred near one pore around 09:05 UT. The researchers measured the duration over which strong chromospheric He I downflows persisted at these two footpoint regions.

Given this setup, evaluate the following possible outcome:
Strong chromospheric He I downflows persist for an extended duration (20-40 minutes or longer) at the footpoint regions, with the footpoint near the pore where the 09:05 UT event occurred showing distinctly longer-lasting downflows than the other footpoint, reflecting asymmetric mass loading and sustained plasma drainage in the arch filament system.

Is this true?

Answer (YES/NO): YES